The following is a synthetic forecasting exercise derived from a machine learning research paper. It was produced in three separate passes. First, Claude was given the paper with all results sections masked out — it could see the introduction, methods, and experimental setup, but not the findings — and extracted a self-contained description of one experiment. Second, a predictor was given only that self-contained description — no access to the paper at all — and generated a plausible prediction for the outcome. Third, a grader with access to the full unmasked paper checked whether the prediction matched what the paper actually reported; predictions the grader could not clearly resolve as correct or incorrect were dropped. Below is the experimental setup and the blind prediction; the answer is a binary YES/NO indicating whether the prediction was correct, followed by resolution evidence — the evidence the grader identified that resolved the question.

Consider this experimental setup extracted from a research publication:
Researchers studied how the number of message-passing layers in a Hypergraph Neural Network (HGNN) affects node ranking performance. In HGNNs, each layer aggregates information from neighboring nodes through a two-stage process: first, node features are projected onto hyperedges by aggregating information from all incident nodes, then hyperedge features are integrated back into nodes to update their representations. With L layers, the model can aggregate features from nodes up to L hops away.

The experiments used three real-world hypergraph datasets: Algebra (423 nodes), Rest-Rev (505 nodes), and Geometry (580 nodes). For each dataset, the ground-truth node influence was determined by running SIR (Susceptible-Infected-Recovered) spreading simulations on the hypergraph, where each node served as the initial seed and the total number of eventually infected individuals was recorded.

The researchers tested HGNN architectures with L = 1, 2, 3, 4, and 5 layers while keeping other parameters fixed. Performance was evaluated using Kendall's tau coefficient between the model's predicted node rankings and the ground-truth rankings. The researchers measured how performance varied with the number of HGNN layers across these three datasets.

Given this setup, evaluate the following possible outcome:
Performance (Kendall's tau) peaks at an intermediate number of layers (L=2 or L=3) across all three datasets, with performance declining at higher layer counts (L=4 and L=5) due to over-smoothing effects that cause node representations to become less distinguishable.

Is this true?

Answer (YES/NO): NO